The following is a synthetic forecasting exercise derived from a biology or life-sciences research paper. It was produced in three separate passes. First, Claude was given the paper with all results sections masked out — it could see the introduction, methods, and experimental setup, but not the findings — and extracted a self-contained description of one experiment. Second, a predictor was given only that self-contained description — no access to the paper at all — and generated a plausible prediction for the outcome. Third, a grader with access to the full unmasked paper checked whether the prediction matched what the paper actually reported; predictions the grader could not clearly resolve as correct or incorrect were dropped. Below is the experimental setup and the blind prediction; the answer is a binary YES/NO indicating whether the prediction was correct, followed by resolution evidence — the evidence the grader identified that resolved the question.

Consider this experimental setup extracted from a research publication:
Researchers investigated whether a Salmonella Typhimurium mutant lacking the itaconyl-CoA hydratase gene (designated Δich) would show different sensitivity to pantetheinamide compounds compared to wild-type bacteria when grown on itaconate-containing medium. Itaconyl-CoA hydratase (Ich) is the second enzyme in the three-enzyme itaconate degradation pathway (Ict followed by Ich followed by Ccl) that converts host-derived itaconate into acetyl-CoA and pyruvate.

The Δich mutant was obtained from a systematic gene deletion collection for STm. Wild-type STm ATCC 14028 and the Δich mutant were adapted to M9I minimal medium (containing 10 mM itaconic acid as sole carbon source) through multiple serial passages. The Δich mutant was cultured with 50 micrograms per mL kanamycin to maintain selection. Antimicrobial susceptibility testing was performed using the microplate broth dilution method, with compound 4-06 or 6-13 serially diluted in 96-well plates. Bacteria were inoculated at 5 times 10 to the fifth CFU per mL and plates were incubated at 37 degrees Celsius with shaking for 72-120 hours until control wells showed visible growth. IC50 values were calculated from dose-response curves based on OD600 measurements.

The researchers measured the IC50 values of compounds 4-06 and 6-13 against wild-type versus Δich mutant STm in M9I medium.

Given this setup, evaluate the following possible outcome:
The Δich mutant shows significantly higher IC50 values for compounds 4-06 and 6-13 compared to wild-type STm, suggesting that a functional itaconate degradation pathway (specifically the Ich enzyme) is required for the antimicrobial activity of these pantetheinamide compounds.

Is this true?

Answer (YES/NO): NO